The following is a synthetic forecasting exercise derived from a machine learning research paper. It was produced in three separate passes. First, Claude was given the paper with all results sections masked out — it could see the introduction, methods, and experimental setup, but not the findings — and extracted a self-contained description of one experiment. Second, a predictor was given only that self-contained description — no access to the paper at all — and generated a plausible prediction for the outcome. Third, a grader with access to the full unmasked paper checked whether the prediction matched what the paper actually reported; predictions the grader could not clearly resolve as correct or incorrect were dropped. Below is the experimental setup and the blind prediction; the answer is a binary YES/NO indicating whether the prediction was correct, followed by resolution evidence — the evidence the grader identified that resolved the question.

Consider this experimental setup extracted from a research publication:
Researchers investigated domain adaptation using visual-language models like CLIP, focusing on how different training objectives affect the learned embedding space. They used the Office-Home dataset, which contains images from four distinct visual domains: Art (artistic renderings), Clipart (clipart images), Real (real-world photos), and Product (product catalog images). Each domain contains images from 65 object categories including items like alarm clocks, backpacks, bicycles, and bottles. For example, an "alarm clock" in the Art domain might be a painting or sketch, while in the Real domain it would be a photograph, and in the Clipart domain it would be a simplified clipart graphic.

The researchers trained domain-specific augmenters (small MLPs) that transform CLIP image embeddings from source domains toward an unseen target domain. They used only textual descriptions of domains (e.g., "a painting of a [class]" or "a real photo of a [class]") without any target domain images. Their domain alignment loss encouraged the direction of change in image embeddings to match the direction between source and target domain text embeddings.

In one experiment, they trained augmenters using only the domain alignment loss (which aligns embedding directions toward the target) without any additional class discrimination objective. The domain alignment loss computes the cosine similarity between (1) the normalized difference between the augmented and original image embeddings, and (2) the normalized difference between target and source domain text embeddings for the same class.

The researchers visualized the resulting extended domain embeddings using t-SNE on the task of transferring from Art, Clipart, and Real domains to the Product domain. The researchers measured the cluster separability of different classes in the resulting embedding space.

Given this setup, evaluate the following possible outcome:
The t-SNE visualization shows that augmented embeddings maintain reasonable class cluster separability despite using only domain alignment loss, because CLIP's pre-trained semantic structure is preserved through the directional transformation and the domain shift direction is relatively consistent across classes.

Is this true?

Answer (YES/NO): NO